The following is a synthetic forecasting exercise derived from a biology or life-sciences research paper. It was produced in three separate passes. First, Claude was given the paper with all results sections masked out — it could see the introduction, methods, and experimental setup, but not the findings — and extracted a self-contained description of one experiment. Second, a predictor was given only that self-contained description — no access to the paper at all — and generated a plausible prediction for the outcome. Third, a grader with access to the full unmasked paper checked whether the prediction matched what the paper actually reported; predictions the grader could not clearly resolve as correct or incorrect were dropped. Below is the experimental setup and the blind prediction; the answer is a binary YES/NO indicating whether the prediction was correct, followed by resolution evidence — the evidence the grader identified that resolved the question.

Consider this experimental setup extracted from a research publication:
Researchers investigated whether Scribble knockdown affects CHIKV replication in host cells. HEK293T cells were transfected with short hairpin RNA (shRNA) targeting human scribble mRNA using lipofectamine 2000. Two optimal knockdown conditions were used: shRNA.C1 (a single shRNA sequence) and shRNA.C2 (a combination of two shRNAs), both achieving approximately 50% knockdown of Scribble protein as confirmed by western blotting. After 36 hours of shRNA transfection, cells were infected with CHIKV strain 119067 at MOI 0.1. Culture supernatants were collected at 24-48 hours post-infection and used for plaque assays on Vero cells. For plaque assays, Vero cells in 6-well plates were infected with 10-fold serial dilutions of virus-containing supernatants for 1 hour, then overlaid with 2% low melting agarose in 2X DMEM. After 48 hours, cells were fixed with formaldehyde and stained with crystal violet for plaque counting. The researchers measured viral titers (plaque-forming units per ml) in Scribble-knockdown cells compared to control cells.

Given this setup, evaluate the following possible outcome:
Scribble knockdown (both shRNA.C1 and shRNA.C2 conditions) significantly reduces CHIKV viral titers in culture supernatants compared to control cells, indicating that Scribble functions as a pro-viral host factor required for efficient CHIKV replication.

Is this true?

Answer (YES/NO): NO